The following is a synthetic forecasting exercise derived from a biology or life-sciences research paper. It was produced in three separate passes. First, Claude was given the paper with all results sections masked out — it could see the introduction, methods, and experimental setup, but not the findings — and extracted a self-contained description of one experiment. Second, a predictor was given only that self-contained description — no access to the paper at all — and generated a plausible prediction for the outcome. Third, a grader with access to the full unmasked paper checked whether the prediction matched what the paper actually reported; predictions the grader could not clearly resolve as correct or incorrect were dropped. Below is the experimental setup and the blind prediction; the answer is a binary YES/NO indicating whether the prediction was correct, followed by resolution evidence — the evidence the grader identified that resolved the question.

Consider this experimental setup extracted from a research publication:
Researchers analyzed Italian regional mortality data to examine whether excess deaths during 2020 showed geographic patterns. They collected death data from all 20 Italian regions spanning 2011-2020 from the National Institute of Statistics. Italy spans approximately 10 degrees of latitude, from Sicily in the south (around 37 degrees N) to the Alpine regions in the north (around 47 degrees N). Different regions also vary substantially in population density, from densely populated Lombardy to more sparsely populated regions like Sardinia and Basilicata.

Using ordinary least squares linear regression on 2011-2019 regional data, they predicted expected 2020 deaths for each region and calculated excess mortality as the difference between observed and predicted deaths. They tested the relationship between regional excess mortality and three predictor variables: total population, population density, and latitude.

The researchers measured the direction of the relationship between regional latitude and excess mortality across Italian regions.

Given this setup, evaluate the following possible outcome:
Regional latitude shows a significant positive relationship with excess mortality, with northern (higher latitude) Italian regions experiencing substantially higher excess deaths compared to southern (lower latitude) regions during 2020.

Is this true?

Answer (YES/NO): YES